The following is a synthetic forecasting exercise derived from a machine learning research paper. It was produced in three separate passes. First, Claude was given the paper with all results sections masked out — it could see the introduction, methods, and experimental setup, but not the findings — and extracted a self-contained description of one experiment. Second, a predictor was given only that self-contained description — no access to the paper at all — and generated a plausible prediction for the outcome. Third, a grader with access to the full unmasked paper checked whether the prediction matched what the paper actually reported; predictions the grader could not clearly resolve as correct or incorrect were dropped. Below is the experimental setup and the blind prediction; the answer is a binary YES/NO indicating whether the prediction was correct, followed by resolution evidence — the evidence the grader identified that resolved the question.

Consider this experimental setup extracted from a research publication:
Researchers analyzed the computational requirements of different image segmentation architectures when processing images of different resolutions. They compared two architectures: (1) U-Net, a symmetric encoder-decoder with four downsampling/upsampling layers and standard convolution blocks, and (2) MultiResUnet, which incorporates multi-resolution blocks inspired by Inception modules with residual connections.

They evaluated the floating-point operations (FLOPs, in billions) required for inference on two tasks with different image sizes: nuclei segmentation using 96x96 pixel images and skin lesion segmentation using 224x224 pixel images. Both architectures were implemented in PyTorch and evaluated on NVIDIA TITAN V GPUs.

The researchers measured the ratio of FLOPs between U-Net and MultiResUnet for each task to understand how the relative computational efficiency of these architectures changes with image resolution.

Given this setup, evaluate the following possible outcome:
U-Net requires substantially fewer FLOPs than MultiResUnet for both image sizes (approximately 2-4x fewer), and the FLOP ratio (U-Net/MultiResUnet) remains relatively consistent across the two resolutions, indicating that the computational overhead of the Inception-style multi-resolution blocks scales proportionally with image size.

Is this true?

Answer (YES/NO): NO